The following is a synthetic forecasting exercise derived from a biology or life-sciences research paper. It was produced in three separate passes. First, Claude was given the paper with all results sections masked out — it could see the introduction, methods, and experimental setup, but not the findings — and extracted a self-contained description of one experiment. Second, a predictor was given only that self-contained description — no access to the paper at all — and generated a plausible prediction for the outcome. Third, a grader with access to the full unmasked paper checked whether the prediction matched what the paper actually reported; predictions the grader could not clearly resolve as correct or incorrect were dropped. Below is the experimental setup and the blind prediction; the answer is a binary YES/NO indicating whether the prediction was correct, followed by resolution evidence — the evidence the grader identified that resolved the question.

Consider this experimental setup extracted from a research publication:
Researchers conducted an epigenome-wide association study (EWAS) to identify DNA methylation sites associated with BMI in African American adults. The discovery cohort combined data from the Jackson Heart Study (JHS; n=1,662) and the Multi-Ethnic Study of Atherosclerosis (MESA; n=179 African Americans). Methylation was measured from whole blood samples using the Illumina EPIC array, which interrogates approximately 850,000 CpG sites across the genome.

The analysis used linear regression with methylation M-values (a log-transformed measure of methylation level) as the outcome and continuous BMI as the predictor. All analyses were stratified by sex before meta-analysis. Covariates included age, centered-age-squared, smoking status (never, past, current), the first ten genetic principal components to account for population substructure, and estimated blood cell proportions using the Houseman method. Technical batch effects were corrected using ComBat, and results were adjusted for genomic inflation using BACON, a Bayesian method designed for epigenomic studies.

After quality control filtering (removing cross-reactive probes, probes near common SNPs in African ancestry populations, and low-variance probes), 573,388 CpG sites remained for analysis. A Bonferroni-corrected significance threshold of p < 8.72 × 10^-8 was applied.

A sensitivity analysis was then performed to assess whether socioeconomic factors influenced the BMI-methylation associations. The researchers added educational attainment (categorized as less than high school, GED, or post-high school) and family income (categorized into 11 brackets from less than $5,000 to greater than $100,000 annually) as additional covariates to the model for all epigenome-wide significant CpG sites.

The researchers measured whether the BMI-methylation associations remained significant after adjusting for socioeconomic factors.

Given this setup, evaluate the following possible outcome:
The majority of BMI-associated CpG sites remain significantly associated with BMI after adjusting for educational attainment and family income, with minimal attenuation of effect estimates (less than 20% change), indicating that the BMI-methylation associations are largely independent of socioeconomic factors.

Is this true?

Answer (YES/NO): YES